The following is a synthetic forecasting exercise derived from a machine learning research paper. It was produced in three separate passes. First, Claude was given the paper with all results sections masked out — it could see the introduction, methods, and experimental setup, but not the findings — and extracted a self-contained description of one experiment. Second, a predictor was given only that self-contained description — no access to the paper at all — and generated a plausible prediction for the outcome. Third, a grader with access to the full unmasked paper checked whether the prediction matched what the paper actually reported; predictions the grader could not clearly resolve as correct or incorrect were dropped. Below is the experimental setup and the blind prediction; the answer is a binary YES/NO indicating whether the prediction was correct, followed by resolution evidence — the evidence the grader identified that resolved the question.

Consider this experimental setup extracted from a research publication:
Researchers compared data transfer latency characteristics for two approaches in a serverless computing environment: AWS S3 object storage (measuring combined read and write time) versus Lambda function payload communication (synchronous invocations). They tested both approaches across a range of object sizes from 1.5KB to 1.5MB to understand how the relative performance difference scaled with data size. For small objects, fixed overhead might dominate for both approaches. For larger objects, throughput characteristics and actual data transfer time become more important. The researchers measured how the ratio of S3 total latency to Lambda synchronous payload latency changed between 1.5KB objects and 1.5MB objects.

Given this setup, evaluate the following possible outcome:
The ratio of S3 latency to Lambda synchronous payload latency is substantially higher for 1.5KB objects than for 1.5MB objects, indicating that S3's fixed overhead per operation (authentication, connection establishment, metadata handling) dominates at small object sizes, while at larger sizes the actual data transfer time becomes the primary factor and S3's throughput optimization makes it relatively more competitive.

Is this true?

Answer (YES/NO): YES